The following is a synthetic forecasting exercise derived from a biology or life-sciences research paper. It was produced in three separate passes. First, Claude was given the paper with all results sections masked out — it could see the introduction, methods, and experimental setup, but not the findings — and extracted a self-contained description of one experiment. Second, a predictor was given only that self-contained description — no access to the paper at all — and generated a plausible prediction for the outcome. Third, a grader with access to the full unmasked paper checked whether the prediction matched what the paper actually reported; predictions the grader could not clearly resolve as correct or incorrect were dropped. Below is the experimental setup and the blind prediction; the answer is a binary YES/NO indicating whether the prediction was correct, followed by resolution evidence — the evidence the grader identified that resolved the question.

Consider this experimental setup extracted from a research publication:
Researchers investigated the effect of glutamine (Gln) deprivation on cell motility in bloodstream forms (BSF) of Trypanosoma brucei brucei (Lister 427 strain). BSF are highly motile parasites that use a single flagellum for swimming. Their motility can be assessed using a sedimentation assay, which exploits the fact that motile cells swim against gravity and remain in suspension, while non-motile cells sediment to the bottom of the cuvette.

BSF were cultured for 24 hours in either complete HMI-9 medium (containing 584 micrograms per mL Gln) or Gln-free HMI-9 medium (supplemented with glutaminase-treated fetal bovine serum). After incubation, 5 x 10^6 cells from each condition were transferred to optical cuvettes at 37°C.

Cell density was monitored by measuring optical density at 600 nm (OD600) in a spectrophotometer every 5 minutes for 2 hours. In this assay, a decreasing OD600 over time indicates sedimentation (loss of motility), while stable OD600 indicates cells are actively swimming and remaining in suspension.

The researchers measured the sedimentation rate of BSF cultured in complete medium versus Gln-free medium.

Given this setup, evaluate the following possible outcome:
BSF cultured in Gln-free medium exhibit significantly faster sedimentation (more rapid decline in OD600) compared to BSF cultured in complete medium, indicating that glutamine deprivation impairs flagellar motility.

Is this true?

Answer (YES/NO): YES